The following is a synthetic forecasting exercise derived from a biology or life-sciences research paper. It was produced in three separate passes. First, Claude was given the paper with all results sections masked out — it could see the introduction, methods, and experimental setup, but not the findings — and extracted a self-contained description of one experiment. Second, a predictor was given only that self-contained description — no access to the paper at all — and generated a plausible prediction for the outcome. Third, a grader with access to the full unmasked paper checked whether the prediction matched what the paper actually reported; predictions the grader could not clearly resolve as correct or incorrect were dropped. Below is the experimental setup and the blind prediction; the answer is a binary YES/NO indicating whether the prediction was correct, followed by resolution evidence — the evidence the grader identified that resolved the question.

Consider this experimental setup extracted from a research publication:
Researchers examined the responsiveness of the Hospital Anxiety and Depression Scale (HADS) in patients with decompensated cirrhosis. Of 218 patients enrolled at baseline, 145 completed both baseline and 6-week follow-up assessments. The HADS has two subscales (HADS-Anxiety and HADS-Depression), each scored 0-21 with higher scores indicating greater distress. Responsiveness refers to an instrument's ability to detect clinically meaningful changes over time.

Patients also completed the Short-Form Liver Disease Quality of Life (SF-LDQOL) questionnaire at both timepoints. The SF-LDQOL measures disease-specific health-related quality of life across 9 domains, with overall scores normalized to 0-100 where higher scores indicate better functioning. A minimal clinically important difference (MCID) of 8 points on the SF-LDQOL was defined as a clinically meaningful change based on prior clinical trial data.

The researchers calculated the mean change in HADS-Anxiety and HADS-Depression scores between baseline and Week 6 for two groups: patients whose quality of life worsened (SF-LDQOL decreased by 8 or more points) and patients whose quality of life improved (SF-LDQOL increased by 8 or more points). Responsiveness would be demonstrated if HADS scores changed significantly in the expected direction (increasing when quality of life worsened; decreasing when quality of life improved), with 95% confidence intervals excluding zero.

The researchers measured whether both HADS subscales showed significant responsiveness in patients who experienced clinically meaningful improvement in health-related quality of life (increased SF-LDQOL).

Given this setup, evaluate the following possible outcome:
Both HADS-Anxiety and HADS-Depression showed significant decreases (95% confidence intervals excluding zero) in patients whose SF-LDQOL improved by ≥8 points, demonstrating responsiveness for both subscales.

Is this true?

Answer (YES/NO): NO